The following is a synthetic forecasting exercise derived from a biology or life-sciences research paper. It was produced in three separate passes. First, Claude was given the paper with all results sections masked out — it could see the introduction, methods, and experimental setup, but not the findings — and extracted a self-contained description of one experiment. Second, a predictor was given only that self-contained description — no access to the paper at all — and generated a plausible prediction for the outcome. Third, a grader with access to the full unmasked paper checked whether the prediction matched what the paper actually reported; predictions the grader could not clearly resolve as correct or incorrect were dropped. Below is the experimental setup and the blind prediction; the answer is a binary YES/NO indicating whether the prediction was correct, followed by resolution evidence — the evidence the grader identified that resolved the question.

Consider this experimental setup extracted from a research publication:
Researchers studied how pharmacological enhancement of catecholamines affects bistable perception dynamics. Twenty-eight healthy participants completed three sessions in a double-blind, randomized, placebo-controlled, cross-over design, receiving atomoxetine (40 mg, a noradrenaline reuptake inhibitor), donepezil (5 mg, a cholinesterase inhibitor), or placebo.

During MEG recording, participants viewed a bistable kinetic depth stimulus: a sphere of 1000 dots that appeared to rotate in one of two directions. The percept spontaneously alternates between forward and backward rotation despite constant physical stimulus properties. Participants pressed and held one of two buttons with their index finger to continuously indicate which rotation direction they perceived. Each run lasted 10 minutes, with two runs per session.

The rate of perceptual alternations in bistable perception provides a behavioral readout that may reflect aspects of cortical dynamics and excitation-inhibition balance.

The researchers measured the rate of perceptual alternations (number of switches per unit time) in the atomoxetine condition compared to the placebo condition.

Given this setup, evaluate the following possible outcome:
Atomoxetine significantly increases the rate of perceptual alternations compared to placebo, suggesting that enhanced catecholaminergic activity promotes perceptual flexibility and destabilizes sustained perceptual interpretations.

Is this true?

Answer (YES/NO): YES